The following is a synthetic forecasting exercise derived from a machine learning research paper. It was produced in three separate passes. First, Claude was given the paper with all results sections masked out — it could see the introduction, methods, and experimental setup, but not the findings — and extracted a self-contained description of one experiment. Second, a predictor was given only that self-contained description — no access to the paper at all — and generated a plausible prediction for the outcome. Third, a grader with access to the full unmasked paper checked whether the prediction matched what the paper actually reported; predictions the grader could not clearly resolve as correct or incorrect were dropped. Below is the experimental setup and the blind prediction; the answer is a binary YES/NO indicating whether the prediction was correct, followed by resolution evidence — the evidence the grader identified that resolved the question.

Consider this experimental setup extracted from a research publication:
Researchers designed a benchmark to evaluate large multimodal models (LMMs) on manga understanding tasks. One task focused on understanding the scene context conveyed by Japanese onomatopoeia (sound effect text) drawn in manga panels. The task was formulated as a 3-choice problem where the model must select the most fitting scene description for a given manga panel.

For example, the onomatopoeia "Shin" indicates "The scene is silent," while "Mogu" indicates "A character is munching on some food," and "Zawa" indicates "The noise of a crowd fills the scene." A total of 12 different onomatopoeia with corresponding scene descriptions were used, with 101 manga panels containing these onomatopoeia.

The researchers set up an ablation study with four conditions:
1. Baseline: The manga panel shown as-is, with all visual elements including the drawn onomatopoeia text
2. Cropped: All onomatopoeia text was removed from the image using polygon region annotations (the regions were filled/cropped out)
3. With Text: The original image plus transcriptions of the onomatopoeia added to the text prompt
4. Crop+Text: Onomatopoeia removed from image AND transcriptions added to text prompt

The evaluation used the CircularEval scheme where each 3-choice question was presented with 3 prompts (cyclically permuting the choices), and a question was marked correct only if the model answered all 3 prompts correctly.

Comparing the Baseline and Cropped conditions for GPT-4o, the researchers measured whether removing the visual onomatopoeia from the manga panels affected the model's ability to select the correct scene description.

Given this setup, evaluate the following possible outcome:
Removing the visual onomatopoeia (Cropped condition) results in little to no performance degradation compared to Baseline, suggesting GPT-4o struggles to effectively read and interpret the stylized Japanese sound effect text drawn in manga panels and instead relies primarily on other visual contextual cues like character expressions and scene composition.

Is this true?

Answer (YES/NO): NO